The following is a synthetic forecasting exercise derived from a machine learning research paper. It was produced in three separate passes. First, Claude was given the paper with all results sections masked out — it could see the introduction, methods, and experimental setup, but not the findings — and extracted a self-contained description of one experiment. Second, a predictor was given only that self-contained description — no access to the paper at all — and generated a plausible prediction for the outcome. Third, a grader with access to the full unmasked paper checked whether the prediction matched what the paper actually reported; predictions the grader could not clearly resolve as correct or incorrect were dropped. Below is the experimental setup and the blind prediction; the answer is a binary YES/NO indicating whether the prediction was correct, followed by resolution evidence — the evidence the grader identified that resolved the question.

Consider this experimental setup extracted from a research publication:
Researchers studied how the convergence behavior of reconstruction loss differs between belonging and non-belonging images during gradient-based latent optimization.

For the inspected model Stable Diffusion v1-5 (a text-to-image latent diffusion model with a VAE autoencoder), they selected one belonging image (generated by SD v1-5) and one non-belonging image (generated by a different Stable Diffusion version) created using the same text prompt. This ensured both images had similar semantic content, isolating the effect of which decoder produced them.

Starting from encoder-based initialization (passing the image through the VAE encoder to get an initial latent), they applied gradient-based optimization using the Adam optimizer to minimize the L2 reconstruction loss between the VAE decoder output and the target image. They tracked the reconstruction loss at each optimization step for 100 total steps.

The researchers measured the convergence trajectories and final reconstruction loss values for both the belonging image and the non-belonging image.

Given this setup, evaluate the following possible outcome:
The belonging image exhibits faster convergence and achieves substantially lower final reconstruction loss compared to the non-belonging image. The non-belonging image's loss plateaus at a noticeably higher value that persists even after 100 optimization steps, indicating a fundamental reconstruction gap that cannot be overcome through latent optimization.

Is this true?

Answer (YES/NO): YES